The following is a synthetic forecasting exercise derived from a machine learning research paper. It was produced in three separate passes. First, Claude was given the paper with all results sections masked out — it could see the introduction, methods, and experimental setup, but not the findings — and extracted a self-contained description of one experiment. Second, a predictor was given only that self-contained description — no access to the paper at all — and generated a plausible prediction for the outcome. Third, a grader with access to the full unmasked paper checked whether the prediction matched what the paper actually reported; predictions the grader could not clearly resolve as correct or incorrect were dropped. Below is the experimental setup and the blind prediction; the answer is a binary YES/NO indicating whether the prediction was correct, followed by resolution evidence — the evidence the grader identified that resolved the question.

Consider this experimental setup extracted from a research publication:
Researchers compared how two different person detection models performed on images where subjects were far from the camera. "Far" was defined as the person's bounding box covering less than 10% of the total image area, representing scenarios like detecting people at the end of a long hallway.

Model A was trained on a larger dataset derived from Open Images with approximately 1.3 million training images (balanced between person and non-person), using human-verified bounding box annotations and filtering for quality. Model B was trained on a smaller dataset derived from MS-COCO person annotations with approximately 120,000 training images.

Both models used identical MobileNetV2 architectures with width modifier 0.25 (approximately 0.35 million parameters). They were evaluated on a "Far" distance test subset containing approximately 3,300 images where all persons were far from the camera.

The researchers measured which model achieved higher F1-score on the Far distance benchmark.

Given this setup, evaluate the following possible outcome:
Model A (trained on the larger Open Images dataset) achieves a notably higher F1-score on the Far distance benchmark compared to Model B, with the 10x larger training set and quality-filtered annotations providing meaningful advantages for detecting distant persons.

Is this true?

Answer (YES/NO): NO